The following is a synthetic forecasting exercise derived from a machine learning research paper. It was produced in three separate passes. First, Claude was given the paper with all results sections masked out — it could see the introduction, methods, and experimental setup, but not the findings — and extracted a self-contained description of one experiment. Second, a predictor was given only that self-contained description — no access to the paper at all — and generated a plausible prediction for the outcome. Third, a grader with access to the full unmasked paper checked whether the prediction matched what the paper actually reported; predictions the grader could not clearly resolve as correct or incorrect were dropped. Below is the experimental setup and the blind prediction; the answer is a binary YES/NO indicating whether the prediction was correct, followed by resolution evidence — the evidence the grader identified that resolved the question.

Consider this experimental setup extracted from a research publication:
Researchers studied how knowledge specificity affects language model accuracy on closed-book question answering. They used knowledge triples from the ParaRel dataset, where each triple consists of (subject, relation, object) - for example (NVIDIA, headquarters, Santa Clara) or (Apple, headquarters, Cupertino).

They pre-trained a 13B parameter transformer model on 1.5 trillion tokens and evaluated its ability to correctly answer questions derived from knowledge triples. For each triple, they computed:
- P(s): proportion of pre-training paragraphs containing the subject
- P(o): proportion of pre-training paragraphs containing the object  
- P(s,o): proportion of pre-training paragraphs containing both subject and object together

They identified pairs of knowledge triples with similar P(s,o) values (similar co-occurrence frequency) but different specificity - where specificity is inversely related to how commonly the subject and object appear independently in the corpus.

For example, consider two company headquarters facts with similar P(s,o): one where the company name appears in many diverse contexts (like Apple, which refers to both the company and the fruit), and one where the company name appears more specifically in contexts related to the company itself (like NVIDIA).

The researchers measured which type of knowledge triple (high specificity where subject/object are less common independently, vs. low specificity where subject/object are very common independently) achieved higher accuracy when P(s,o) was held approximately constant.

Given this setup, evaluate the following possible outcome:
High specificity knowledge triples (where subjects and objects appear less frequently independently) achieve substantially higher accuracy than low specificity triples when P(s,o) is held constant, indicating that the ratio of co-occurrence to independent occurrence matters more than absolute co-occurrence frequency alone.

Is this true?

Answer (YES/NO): YES